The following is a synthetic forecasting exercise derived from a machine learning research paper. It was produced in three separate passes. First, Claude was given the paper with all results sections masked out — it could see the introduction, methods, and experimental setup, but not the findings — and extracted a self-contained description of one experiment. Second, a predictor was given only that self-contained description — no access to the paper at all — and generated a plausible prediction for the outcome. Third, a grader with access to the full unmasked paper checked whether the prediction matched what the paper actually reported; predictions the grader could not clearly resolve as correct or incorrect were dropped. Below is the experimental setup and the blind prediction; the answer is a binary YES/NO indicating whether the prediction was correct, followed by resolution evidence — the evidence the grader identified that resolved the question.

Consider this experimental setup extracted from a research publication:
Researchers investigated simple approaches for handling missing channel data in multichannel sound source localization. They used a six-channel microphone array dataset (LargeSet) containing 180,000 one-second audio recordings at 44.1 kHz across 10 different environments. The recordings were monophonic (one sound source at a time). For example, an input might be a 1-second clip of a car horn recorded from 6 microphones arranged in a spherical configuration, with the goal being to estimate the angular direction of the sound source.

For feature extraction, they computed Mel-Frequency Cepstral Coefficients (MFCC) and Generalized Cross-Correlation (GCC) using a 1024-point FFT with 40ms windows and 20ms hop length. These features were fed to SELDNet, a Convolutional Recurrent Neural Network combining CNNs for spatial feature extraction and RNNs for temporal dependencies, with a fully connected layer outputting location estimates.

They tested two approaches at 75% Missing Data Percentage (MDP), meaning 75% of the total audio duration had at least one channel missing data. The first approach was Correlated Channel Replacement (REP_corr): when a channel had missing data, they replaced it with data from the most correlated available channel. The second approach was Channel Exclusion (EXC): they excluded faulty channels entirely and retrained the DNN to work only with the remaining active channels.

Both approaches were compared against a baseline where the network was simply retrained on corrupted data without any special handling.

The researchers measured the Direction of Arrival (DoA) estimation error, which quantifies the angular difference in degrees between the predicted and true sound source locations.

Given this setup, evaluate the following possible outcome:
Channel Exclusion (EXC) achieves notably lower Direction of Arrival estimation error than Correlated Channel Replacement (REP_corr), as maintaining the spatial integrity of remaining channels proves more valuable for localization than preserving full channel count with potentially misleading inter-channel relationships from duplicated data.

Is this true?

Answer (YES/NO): NO